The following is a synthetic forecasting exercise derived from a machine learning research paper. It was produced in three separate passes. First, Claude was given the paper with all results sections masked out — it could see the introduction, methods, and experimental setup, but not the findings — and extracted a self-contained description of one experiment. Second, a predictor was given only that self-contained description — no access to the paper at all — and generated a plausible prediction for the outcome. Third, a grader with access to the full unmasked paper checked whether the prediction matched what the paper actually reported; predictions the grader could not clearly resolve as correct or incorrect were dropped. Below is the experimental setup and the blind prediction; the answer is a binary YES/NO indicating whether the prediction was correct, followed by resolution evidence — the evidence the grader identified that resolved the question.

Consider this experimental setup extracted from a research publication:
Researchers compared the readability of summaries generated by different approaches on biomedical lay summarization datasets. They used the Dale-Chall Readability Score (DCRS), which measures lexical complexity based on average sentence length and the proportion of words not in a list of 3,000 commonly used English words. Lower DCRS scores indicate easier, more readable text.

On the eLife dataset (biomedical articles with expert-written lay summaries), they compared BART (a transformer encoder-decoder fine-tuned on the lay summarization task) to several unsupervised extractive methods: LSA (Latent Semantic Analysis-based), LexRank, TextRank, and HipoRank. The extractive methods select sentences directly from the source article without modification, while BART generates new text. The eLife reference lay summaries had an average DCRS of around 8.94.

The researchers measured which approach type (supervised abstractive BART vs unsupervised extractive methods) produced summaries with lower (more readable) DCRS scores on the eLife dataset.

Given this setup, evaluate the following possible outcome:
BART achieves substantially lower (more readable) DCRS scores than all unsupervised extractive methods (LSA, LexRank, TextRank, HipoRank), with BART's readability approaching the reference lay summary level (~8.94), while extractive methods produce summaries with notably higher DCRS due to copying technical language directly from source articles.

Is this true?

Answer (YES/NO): NO